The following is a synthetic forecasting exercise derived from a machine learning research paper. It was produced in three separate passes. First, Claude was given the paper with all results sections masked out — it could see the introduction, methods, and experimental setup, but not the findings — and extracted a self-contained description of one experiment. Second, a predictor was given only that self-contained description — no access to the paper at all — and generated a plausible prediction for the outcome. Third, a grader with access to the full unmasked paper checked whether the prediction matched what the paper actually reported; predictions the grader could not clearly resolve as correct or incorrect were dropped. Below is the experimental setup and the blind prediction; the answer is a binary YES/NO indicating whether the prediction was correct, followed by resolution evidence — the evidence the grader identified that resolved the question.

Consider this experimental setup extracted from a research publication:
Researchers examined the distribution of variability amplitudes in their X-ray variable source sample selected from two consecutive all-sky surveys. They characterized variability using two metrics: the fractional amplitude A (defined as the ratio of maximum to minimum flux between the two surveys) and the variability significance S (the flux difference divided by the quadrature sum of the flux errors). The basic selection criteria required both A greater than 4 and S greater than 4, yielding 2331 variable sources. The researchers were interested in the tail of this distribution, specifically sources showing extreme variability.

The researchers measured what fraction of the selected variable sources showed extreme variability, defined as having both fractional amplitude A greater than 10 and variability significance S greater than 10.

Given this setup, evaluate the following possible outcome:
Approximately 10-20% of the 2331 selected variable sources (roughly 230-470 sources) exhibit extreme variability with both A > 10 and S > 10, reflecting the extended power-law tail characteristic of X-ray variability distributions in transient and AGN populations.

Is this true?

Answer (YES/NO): NO